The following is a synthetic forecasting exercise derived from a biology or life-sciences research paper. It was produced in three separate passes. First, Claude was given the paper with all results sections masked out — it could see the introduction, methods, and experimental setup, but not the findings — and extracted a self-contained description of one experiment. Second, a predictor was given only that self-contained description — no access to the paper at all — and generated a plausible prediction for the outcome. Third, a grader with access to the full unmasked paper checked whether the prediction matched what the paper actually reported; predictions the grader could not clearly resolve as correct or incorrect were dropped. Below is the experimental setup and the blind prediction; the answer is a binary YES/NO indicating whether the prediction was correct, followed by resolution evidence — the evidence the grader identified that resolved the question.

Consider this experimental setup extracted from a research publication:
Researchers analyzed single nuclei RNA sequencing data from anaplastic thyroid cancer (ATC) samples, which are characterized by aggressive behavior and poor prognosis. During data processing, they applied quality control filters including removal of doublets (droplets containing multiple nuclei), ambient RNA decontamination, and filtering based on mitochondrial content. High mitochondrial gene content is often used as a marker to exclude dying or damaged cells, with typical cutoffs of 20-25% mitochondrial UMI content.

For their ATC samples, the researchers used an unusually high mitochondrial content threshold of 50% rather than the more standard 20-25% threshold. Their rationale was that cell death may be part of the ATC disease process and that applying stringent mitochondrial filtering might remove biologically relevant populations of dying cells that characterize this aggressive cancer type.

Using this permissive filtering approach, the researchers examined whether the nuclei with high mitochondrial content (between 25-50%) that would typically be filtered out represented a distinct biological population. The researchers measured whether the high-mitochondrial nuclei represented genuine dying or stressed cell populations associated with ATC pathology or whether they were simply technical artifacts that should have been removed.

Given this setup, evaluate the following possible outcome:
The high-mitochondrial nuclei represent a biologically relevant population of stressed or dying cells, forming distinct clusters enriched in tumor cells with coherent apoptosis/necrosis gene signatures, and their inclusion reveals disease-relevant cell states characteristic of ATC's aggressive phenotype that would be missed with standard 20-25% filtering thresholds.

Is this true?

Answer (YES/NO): NO